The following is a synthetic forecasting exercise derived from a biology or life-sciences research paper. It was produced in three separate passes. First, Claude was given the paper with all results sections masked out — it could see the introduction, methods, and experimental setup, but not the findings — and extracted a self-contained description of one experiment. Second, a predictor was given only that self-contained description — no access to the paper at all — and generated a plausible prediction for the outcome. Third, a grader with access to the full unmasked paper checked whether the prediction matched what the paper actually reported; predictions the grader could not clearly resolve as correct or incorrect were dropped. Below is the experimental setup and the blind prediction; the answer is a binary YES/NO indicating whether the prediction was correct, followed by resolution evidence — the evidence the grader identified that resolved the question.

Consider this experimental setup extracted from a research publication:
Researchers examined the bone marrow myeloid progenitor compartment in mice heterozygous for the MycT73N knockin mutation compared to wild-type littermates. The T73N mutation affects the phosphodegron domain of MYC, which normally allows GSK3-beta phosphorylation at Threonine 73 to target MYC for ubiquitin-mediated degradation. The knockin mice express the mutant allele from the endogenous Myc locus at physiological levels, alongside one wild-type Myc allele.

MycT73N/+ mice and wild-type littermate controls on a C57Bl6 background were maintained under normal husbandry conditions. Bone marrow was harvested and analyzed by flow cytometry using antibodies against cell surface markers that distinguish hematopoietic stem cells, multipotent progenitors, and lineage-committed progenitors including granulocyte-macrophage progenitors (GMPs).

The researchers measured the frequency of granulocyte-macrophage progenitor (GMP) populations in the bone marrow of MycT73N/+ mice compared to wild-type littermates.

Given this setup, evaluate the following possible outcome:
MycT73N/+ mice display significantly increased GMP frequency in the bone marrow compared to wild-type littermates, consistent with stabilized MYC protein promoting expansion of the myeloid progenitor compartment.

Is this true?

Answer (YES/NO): YES